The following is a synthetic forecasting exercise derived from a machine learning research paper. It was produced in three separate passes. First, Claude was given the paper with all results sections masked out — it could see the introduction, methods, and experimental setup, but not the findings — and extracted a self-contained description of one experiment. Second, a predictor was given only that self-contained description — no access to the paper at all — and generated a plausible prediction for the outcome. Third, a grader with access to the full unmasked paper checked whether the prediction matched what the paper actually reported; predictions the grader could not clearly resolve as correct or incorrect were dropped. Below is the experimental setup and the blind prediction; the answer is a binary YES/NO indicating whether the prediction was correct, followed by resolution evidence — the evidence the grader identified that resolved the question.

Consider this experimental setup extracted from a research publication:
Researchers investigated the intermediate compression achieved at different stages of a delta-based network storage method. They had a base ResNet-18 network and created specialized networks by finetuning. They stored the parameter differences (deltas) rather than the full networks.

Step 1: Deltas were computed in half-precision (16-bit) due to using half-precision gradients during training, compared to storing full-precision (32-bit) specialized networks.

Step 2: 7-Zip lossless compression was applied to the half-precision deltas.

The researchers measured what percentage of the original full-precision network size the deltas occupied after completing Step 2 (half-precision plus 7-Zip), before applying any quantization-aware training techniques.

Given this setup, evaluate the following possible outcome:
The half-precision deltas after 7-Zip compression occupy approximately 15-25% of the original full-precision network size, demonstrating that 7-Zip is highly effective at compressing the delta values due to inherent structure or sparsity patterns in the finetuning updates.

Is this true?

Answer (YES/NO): NO